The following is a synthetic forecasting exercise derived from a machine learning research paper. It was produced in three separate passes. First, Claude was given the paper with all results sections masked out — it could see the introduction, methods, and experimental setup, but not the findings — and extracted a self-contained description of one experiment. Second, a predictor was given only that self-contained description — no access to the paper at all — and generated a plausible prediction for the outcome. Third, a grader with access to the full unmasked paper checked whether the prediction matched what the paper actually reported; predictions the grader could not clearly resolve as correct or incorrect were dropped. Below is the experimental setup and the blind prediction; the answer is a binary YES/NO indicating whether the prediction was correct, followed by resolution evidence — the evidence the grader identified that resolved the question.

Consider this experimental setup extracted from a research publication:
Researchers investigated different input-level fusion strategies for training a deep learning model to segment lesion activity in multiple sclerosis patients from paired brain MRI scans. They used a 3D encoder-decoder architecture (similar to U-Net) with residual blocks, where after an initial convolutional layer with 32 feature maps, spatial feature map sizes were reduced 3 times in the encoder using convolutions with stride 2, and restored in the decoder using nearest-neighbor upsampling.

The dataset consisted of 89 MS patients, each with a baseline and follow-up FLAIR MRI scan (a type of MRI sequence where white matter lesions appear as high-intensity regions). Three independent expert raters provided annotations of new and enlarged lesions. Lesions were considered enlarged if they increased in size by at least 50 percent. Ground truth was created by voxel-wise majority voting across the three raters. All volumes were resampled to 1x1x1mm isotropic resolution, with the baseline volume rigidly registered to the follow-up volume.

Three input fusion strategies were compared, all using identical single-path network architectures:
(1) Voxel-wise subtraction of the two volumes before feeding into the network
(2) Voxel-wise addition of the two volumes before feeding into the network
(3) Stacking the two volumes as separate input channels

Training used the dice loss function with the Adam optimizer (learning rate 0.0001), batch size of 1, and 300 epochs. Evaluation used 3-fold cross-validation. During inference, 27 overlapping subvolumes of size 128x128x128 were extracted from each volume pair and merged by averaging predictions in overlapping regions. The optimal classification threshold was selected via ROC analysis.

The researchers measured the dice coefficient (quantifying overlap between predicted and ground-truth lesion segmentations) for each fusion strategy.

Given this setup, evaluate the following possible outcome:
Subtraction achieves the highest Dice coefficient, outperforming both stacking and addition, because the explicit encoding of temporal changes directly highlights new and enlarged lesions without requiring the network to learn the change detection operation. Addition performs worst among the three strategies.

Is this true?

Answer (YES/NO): NO